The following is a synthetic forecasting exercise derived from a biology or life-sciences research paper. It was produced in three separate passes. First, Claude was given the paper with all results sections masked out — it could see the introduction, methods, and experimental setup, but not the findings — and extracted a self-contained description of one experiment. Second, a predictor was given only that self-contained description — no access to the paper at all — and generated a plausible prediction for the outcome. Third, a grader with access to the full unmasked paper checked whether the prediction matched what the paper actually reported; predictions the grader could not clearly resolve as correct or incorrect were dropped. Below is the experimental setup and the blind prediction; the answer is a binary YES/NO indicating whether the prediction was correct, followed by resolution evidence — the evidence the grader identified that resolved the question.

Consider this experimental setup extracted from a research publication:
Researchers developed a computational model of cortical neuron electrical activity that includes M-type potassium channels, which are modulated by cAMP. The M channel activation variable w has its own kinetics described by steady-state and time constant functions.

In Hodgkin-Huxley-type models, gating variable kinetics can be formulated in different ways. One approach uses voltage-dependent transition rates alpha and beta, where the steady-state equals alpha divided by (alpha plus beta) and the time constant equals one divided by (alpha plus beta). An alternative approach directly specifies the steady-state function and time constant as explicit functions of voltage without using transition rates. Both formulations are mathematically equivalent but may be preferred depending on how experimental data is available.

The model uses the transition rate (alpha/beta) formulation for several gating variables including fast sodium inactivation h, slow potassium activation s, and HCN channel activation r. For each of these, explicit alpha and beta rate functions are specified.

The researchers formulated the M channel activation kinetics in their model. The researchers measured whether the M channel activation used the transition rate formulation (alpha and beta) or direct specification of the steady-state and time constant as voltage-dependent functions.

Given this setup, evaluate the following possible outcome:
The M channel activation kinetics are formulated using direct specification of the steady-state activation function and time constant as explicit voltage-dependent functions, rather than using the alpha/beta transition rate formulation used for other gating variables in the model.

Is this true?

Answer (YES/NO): YES